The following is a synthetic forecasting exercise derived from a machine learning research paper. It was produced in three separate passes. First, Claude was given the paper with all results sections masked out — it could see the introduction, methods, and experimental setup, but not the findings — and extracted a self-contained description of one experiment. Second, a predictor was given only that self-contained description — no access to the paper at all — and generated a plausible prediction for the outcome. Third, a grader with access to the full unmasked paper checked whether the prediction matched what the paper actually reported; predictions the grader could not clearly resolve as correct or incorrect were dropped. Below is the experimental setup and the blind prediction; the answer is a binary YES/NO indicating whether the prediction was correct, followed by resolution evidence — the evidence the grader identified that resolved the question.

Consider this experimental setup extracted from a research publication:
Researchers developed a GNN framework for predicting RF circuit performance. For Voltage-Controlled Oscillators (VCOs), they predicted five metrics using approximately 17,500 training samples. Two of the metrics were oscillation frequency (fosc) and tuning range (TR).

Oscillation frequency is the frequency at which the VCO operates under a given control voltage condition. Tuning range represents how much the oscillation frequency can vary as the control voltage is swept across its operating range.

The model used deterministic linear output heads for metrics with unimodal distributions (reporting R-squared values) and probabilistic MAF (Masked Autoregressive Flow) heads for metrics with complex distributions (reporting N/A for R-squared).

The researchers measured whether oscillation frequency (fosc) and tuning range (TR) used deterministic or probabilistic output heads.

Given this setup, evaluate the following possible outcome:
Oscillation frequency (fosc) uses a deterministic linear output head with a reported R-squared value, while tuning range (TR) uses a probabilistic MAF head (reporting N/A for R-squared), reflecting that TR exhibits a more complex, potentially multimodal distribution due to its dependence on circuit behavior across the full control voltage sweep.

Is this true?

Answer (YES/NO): YES